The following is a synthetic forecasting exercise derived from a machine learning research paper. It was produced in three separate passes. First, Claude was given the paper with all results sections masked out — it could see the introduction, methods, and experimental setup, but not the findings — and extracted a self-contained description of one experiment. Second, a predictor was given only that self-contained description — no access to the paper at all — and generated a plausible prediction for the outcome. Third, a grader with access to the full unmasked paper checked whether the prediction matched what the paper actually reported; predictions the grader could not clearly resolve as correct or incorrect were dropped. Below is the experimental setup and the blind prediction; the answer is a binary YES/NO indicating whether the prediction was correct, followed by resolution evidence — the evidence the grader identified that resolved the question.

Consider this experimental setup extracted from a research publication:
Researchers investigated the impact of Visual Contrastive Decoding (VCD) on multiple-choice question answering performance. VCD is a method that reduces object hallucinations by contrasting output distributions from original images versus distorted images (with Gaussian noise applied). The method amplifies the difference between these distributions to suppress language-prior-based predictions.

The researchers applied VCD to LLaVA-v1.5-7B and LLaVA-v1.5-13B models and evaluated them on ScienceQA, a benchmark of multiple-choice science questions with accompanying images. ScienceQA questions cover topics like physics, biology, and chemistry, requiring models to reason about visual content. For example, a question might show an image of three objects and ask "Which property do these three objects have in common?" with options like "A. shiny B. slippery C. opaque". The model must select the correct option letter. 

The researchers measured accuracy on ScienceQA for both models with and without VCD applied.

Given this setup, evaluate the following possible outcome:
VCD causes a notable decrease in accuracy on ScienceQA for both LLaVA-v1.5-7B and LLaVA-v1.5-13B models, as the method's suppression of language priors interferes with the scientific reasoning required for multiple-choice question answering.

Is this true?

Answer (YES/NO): YES